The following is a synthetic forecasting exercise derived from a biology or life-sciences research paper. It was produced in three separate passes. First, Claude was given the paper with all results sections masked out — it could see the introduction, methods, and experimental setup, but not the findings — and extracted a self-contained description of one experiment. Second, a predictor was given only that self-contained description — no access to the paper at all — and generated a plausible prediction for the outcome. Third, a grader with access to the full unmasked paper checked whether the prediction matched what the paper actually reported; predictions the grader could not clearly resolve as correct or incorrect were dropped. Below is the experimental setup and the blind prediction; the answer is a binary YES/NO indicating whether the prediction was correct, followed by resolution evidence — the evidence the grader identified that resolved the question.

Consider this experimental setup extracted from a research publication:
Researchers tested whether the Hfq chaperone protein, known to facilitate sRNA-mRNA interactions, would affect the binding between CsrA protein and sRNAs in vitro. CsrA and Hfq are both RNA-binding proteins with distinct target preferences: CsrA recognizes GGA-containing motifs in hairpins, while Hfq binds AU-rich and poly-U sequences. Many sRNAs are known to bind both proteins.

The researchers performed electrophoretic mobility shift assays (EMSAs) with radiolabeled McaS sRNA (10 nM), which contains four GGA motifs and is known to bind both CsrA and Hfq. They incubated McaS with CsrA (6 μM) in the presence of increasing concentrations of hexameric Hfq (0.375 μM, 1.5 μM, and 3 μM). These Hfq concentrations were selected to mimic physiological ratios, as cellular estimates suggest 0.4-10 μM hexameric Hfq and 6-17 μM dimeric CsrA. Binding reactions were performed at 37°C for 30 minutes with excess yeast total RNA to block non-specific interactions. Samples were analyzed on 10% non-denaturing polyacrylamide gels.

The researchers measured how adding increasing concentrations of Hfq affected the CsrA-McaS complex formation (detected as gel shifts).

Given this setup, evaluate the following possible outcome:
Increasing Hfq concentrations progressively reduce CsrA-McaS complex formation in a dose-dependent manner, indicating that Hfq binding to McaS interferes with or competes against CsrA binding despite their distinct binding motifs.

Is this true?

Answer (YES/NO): NO